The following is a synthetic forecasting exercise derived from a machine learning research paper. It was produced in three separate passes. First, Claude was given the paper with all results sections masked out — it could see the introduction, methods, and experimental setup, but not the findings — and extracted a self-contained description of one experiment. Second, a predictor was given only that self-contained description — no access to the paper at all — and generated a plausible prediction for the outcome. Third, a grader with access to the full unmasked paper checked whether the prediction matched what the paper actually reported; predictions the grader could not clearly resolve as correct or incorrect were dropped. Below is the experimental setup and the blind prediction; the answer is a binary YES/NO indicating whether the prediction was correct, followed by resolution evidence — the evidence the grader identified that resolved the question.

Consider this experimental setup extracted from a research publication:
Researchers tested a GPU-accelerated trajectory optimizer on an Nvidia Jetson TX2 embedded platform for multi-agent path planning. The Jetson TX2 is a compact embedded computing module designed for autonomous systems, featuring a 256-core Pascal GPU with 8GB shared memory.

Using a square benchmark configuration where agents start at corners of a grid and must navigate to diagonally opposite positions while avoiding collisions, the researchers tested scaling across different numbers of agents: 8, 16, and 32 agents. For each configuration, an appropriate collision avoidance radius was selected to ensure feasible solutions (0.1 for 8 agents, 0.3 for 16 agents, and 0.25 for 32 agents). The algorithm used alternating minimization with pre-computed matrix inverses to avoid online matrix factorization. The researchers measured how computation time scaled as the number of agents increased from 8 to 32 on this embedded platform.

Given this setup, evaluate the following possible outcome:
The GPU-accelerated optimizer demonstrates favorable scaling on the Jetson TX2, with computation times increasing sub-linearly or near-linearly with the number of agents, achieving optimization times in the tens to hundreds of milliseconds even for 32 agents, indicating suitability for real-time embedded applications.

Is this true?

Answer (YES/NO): NO